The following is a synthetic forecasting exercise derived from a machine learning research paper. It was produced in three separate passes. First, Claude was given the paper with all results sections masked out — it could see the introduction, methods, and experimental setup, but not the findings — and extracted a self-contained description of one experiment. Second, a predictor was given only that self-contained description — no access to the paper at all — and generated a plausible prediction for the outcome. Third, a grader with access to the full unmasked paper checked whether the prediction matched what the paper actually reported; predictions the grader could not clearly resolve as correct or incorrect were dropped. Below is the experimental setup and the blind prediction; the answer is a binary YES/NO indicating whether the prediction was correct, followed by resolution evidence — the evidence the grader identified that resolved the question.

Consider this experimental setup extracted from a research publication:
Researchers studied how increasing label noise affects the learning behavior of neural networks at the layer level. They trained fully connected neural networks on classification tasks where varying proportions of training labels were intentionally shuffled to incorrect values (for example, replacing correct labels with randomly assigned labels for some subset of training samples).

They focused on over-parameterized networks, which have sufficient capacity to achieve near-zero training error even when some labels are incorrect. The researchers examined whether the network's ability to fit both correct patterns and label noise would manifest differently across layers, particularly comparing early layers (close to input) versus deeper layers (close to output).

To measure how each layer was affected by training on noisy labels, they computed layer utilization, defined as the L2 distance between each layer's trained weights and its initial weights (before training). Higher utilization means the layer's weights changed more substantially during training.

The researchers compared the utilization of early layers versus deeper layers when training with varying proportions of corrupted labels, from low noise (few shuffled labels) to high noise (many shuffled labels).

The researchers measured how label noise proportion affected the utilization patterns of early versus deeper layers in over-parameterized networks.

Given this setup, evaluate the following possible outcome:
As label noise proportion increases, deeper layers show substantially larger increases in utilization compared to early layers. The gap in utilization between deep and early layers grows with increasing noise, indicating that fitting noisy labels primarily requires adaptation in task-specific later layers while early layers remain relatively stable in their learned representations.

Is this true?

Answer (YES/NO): YES